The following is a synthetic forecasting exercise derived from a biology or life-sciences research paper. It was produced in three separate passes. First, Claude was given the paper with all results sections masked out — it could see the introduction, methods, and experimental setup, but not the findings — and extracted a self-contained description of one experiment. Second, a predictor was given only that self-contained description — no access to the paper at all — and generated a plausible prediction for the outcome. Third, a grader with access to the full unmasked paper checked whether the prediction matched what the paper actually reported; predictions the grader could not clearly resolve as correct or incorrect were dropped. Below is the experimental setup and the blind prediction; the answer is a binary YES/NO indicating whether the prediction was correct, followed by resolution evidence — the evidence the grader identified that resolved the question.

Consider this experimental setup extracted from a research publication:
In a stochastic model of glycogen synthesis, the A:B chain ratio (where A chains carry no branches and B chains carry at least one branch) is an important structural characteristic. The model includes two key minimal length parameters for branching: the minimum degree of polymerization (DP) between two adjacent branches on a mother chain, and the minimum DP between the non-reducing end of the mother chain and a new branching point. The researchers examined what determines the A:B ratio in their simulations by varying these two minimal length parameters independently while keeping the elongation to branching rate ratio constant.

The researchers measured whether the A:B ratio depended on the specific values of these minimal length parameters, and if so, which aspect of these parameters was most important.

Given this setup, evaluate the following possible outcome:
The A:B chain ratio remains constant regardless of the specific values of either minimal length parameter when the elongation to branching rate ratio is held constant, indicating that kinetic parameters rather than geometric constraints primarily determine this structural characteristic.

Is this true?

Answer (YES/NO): NO